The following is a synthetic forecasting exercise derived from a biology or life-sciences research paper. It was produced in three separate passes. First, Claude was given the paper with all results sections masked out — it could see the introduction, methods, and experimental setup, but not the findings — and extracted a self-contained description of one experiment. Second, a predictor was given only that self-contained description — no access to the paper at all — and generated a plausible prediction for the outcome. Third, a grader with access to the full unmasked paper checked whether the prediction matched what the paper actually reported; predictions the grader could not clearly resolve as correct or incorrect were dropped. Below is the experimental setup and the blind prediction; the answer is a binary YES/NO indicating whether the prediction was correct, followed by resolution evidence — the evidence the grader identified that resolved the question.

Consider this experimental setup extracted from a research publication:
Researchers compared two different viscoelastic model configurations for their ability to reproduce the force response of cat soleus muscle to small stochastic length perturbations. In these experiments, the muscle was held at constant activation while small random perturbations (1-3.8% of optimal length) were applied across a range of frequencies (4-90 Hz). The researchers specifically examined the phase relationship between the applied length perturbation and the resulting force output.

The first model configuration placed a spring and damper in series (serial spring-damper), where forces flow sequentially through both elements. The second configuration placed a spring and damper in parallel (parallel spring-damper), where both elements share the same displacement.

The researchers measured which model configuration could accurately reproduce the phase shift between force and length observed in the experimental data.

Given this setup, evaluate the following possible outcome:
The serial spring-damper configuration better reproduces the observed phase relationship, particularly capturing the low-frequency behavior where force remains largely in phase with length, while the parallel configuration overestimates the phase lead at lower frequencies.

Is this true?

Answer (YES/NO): NO